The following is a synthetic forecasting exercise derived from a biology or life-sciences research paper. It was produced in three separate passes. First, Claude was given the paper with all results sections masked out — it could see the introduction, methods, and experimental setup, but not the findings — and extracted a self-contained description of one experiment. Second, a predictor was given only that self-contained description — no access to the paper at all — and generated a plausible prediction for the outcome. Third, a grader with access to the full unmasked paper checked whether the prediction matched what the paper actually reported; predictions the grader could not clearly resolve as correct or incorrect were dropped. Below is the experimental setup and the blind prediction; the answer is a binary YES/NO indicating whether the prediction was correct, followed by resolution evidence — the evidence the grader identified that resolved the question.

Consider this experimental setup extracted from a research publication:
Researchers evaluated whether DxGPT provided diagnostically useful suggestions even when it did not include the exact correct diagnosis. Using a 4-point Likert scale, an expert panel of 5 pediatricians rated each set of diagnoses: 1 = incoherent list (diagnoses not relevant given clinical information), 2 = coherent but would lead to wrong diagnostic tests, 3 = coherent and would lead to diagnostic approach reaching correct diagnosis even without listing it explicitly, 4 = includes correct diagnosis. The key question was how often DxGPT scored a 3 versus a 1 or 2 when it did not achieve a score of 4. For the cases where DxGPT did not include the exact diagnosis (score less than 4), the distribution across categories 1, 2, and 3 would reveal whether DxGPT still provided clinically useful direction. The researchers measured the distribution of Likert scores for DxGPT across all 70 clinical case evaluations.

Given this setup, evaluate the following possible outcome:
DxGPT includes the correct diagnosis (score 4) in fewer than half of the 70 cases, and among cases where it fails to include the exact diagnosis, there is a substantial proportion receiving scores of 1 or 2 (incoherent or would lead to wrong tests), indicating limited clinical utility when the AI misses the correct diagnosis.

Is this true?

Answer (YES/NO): NO